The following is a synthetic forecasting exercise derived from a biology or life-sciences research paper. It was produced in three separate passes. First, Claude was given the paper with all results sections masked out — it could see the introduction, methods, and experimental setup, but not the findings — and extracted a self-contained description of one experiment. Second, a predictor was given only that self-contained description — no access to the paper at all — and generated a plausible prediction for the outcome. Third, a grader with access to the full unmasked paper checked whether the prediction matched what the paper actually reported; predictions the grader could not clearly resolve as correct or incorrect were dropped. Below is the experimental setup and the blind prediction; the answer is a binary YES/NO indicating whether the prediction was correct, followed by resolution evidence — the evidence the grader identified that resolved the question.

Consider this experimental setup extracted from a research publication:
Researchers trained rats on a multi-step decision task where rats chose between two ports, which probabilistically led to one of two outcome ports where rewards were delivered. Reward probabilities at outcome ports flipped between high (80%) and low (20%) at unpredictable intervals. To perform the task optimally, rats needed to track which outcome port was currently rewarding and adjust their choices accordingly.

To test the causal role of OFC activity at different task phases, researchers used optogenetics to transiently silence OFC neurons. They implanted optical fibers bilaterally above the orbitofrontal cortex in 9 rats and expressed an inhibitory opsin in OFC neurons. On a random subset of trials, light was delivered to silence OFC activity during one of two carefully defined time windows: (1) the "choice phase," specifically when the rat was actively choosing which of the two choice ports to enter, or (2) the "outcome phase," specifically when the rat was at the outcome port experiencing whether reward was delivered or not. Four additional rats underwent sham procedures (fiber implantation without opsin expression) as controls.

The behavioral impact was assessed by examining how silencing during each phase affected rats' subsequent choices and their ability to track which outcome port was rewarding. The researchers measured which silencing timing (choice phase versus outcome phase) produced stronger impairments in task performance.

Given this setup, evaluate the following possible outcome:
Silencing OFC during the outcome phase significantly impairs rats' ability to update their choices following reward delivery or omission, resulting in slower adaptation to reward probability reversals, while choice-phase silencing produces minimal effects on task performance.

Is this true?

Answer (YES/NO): YES